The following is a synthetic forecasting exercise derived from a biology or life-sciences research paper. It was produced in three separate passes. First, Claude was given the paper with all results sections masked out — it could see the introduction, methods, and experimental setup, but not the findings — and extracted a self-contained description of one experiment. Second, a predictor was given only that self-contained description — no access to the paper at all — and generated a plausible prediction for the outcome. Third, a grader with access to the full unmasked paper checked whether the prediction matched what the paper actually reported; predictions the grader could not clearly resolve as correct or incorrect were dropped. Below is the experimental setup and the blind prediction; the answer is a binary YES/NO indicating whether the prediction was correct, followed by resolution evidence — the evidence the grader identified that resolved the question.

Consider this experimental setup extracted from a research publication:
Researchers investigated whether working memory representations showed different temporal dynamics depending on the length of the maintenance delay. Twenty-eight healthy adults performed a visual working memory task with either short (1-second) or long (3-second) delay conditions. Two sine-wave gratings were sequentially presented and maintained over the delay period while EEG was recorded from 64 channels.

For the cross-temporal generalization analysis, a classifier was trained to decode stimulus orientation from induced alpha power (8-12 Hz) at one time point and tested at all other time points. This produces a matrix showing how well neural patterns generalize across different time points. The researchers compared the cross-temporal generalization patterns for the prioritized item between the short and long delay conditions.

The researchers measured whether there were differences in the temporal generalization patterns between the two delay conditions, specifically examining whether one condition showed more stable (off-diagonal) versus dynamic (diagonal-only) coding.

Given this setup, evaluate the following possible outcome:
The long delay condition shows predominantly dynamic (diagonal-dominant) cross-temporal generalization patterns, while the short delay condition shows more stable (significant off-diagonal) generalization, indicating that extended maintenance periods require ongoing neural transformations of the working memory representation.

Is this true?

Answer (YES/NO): NO